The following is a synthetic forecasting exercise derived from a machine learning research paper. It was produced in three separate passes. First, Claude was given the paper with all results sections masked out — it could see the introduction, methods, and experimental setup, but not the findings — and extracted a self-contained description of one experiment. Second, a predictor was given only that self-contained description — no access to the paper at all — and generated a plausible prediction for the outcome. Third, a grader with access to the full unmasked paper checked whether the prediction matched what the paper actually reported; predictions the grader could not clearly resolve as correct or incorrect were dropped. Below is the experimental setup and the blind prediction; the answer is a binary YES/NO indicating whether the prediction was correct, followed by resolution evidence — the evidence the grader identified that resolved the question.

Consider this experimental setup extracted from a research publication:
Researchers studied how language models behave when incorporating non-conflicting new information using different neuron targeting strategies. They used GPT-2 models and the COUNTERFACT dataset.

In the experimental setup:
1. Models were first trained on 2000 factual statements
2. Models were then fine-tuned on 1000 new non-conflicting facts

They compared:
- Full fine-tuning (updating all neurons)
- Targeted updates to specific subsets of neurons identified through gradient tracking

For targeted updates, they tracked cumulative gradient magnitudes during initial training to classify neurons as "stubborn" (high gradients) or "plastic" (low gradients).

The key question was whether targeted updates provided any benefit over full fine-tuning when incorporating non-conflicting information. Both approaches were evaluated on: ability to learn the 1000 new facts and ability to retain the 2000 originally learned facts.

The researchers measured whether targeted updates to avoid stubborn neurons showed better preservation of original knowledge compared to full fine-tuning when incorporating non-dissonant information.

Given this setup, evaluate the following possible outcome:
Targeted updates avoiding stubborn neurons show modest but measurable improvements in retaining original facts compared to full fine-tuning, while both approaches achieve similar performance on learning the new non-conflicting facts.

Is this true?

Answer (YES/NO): NO